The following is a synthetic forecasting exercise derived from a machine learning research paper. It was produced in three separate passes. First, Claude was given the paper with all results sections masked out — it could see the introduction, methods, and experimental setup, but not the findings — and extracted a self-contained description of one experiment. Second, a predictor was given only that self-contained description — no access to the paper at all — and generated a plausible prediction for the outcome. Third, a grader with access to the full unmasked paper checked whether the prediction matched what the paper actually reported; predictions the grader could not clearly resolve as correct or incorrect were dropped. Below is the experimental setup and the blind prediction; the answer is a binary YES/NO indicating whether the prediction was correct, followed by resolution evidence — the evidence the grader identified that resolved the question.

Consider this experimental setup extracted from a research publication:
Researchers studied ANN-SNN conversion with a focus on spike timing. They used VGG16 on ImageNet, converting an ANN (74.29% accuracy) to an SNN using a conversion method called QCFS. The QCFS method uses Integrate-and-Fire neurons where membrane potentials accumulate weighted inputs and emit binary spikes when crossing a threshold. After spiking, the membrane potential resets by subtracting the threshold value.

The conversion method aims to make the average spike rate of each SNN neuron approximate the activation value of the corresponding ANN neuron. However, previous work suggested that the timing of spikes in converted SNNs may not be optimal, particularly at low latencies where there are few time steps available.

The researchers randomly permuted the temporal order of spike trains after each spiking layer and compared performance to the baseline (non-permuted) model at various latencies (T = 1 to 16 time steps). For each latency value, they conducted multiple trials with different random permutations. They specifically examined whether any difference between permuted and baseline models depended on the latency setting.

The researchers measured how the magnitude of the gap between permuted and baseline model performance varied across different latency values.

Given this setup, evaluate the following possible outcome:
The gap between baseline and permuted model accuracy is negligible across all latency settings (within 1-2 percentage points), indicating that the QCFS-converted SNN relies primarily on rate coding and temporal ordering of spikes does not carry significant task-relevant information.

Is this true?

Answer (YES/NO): NO